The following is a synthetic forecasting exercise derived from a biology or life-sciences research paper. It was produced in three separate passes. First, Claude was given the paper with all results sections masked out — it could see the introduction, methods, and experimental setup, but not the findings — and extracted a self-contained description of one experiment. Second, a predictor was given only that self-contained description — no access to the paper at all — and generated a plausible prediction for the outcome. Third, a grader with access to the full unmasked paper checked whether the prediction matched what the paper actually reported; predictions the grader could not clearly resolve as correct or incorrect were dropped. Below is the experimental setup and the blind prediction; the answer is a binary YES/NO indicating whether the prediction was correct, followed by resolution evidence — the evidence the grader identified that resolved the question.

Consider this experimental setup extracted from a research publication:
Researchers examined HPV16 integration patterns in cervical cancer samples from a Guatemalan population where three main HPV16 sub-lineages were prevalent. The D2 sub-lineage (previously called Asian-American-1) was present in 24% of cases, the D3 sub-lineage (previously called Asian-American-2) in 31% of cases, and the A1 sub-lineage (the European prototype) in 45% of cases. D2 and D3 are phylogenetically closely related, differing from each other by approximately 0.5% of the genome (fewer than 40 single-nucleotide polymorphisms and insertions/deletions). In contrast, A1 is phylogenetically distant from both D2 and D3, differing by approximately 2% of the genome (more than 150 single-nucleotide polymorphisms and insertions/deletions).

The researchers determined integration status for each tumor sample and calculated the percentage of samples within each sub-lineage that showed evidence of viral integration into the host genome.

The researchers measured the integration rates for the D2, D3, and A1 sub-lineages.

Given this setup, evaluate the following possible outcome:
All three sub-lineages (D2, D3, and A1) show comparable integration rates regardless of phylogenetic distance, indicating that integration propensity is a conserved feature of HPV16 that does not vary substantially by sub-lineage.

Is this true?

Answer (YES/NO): NO